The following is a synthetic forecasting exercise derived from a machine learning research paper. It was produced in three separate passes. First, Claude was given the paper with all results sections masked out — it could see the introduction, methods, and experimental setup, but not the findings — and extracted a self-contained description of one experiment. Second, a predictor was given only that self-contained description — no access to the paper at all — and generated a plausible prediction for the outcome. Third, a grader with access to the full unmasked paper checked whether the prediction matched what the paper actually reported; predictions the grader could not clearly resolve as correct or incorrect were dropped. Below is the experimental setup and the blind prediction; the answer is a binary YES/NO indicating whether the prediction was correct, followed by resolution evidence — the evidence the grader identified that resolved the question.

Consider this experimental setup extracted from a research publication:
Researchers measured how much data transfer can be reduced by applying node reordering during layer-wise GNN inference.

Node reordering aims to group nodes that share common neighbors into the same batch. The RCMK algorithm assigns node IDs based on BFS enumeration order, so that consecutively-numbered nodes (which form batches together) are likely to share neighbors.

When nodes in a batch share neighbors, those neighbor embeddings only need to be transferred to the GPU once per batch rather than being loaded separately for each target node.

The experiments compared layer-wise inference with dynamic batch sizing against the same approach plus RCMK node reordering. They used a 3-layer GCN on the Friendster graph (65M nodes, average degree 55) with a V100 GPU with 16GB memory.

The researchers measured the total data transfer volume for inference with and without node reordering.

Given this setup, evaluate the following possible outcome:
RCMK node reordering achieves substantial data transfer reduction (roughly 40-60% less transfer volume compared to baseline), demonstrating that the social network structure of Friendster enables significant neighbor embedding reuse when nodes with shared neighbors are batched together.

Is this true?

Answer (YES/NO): NO